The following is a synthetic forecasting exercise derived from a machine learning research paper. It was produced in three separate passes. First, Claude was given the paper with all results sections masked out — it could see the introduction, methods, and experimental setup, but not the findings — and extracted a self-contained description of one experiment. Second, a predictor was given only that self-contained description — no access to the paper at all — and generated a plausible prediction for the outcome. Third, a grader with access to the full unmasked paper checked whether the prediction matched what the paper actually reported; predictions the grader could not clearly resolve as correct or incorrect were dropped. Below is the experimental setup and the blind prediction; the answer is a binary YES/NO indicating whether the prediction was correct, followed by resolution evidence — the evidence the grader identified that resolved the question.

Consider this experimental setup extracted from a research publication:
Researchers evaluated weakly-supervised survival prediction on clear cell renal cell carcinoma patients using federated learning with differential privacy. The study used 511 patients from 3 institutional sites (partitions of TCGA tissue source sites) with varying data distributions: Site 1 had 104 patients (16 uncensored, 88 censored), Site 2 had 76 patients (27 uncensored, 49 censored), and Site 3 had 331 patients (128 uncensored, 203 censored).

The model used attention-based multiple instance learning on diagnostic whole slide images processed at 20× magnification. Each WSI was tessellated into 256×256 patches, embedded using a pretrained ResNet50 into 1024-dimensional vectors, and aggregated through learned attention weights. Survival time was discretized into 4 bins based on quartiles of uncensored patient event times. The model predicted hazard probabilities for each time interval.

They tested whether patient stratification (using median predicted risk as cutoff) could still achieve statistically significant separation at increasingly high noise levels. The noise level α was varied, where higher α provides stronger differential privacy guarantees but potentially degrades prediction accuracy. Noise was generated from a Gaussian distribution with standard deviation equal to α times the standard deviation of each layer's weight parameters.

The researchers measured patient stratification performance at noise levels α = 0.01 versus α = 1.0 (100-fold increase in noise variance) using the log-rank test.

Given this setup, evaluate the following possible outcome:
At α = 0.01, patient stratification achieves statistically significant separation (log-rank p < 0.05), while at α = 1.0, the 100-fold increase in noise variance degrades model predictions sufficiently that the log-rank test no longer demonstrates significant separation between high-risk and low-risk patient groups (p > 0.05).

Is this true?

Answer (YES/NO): YES